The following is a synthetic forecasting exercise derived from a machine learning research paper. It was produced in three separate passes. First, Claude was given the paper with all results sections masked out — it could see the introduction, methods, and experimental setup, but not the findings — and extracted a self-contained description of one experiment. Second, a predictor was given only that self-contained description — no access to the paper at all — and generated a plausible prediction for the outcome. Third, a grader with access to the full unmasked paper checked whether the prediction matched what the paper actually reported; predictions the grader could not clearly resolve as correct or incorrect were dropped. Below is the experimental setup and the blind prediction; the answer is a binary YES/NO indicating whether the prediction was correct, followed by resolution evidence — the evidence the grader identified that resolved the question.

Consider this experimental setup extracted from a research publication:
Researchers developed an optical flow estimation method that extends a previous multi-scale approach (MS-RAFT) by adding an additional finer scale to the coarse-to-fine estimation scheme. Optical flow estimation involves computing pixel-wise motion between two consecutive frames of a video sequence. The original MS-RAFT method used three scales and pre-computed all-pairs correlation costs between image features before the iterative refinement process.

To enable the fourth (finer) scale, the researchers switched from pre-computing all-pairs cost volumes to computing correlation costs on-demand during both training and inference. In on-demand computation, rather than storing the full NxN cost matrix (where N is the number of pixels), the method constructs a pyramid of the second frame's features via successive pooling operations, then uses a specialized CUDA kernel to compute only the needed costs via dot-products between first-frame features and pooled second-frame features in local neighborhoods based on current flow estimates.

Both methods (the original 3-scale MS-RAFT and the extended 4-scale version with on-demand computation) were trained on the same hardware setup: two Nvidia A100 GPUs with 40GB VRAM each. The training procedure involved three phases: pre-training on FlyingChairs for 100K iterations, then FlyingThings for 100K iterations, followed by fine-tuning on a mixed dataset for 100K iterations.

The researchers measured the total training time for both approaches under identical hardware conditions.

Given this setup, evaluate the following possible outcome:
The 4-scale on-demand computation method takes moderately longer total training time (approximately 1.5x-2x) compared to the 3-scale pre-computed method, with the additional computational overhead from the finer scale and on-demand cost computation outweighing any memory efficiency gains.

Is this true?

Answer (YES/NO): YES